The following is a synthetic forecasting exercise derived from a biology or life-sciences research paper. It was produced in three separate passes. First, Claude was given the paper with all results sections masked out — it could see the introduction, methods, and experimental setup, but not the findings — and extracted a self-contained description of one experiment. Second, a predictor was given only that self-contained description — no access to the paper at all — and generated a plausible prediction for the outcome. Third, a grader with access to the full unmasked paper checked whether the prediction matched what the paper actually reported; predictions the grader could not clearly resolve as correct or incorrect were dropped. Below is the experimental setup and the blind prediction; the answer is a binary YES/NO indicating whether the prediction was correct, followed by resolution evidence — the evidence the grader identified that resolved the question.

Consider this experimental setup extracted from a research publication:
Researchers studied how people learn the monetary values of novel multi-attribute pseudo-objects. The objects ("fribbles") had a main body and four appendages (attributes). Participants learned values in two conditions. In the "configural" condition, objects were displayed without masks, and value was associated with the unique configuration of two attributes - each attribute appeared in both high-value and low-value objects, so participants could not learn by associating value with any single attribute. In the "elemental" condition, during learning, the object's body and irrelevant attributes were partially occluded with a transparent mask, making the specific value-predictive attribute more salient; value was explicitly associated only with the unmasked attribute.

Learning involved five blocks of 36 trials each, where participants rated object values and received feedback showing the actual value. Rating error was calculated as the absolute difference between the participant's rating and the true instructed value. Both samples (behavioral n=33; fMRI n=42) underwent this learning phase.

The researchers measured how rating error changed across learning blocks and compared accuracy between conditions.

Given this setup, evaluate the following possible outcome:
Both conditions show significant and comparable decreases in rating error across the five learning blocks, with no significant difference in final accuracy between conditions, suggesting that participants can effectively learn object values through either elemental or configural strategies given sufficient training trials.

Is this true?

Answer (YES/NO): NO